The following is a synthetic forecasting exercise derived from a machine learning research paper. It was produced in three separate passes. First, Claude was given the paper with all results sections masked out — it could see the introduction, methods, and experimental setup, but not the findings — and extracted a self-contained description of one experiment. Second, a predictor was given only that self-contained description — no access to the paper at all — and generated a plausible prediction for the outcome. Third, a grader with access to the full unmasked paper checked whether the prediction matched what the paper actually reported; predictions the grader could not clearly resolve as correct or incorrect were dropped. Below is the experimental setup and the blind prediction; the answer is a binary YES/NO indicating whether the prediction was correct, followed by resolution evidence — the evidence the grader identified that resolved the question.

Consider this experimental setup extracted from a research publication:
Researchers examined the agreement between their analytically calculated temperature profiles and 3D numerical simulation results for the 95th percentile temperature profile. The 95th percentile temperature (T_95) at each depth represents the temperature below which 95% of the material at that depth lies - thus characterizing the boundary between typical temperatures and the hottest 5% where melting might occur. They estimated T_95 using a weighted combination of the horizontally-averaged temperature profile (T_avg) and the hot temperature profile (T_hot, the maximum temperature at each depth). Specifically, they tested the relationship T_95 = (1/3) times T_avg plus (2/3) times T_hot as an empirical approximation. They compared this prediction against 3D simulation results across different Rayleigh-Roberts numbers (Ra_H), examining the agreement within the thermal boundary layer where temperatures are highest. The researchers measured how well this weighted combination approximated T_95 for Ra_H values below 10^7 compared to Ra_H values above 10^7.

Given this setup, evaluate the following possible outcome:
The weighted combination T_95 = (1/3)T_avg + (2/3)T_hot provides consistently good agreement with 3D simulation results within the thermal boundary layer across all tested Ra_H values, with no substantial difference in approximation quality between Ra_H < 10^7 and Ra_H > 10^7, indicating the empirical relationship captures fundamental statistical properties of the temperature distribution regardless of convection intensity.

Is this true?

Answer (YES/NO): NO